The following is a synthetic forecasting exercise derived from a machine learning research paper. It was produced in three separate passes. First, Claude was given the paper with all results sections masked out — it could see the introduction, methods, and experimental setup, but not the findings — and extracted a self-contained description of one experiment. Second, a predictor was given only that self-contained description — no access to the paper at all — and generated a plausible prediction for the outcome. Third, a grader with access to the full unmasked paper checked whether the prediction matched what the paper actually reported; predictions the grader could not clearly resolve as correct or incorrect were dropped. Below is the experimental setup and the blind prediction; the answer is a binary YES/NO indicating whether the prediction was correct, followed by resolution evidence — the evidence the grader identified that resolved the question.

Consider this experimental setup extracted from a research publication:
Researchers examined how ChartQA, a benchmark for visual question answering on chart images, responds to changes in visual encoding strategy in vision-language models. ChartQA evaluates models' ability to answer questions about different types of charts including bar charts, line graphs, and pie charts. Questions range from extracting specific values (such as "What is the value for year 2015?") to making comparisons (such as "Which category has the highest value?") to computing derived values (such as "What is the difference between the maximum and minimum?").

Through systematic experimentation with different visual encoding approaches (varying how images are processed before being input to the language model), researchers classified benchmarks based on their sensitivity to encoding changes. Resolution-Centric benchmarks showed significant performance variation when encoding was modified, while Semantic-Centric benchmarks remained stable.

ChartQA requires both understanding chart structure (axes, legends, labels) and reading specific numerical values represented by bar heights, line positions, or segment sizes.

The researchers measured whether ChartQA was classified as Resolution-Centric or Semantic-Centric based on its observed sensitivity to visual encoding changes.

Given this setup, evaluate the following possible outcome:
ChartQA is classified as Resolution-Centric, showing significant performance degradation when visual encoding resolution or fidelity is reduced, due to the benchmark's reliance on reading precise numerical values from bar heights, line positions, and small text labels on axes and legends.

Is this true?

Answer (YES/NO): YES